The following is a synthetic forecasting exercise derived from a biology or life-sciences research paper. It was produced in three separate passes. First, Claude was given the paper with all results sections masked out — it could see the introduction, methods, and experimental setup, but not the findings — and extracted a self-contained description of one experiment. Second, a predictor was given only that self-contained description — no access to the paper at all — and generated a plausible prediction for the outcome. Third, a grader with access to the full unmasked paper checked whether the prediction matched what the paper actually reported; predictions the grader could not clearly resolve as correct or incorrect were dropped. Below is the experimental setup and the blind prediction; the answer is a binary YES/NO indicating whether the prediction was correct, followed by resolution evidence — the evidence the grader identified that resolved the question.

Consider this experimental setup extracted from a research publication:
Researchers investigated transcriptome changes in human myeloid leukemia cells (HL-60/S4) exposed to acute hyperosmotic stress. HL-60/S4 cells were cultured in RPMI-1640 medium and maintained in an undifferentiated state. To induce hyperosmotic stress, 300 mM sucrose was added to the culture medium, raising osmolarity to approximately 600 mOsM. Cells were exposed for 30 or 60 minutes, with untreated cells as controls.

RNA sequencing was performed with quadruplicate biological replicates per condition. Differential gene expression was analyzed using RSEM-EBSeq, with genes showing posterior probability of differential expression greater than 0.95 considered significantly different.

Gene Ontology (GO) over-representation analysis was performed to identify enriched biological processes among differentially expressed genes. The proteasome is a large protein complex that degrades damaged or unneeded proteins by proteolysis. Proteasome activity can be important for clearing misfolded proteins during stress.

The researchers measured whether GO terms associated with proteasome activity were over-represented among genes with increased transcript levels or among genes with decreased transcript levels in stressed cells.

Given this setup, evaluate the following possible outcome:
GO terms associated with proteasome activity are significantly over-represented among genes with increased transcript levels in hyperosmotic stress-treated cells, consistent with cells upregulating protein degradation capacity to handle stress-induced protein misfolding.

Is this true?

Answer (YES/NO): YES